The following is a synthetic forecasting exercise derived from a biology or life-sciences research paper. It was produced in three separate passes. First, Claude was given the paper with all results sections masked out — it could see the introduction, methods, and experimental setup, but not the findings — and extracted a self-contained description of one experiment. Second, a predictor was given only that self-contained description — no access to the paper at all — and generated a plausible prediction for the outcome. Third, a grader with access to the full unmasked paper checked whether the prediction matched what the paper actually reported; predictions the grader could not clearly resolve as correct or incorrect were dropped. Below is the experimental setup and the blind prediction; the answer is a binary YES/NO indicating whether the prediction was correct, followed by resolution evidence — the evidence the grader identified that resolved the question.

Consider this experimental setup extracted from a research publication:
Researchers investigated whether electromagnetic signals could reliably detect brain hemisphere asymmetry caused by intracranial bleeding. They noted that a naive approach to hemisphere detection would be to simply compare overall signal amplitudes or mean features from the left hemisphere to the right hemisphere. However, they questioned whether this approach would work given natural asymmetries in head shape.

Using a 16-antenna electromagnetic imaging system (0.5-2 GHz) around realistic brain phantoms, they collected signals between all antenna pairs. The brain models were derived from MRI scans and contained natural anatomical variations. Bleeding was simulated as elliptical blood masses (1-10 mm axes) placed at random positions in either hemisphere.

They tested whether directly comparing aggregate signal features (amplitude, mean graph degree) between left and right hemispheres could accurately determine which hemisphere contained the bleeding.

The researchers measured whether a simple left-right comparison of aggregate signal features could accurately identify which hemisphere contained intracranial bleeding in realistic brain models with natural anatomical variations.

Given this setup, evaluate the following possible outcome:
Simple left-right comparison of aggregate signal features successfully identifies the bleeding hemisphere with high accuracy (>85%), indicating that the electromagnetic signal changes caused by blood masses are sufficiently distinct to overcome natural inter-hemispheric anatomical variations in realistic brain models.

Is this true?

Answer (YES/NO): NO